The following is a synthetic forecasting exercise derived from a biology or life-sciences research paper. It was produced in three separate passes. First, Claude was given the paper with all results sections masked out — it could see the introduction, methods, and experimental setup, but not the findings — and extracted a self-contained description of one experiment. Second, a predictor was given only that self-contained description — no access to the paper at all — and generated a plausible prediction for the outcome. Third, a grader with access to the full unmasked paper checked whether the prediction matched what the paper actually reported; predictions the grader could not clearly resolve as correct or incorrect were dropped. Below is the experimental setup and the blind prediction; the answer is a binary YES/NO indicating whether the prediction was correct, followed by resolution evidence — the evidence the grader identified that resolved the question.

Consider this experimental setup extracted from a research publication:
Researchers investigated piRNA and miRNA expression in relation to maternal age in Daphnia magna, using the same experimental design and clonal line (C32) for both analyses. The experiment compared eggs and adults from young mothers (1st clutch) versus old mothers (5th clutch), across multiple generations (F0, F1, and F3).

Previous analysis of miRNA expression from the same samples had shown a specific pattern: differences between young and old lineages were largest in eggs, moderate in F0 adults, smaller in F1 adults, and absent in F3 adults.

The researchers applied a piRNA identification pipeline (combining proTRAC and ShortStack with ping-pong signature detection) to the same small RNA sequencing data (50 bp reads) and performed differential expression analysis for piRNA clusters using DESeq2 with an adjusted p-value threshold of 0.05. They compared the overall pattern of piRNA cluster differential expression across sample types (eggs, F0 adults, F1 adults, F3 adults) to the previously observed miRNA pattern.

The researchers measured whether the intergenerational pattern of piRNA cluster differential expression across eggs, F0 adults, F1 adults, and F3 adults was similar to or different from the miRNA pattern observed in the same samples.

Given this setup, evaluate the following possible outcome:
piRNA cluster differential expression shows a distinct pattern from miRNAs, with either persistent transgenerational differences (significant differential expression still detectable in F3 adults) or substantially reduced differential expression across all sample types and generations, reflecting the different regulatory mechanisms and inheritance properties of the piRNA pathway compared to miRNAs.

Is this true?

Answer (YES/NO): NO